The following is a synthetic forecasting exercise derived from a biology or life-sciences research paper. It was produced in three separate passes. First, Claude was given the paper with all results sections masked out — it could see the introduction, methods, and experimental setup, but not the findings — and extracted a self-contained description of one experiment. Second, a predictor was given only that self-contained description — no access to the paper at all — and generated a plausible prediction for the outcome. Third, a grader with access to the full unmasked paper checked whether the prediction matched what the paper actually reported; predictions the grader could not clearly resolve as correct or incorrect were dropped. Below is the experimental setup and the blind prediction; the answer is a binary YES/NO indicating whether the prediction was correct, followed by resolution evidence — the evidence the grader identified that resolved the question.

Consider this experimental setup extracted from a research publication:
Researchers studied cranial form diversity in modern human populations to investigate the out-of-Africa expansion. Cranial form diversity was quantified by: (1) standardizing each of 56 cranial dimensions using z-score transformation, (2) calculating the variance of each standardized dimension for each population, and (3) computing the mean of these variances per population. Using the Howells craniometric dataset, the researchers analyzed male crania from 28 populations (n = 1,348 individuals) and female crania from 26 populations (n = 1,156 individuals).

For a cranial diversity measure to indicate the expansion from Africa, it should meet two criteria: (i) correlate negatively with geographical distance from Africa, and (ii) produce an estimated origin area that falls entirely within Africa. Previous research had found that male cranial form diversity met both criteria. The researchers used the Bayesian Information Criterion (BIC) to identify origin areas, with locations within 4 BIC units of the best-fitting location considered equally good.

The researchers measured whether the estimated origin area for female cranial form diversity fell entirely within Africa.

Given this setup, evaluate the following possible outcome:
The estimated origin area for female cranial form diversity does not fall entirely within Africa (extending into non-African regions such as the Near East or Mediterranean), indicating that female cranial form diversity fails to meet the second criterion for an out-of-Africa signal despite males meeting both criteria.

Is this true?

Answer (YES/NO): NO